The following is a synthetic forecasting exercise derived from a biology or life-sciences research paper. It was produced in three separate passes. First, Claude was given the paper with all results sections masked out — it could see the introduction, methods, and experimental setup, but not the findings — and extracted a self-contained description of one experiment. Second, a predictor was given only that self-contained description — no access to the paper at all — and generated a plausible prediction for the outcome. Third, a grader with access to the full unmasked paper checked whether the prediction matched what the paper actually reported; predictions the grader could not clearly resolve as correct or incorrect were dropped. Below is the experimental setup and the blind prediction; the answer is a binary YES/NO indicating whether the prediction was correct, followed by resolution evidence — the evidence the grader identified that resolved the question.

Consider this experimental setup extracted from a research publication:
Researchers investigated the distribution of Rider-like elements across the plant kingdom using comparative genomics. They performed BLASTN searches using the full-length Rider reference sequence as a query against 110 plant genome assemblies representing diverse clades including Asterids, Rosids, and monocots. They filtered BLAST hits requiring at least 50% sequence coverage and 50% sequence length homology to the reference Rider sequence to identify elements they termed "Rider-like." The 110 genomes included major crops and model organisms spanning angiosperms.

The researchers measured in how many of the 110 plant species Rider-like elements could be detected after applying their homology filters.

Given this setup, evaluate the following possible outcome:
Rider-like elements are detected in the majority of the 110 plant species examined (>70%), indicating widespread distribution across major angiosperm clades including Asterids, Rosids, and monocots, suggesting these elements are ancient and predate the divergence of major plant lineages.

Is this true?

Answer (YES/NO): NO